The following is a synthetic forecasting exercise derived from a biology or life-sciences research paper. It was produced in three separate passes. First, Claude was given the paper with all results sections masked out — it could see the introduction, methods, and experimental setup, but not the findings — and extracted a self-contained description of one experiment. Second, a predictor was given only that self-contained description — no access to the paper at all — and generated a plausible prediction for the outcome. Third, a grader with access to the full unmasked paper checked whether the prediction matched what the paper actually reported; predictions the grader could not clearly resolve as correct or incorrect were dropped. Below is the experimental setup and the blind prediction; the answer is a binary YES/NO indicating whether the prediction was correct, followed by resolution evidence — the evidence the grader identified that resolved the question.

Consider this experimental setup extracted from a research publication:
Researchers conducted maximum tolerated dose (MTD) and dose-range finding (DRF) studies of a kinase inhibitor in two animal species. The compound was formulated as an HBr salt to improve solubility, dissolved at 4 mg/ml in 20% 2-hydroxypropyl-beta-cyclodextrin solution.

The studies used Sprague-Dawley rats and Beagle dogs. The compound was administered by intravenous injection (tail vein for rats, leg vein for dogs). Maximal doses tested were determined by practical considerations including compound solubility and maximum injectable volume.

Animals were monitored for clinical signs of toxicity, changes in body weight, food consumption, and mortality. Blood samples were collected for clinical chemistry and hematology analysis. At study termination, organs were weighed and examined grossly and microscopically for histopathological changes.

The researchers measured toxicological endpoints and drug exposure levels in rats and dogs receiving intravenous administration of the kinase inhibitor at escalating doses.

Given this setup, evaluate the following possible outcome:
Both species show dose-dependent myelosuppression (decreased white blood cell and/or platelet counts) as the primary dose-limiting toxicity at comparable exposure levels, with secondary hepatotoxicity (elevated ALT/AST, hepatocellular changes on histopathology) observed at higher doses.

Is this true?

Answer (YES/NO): NO